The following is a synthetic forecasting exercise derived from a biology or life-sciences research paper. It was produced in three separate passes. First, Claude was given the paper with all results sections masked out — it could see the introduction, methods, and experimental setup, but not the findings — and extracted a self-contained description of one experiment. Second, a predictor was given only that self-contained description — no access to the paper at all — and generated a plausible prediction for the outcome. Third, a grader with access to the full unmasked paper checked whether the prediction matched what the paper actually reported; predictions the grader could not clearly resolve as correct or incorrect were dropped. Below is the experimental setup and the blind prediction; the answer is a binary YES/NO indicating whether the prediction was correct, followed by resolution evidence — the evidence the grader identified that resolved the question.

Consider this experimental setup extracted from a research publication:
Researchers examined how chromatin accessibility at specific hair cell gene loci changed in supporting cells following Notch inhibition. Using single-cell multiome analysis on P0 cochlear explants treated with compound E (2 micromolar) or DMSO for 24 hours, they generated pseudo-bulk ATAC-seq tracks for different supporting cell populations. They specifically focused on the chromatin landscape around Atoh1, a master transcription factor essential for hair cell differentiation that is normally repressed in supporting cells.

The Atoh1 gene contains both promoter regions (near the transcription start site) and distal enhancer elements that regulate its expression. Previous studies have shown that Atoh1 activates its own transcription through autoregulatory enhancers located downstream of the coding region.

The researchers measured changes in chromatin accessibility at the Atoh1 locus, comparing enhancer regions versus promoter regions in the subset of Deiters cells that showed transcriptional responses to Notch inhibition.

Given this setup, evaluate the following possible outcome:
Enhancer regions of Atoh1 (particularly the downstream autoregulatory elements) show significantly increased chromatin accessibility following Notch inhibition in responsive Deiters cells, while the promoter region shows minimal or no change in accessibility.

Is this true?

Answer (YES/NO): YES